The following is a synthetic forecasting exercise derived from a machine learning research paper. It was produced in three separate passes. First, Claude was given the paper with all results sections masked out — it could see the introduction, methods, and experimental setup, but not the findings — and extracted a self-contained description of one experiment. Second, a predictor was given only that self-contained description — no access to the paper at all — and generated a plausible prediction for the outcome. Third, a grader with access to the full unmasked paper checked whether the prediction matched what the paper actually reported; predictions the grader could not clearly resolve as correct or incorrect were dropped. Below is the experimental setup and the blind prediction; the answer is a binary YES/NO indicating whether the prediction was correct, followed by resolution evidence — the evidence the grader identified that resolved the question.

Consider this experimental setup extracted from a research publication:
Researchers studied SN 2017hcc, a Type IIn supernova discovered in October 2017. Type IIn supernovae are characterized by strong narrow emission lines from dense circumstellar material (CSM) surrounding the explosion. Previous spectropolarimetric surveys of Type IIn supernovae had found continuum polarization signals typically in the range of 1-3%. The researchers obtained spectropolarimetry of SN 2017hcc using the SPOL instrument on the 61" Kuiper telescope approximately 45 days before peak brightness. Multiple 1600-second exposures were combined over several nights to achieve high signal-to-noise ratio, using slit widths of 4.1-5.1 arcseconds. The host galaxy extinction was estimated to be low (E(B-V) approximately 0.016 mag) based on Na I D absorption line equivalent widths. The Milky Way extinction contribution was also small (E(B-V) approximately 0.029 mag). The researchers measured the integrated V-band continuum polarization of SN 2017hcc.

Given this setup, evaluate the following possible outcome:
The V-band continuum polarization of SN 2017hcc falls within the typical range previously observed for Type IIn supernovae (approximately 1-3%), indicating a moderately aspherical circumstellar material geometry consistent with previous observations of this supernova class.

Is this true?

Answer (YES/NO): NO